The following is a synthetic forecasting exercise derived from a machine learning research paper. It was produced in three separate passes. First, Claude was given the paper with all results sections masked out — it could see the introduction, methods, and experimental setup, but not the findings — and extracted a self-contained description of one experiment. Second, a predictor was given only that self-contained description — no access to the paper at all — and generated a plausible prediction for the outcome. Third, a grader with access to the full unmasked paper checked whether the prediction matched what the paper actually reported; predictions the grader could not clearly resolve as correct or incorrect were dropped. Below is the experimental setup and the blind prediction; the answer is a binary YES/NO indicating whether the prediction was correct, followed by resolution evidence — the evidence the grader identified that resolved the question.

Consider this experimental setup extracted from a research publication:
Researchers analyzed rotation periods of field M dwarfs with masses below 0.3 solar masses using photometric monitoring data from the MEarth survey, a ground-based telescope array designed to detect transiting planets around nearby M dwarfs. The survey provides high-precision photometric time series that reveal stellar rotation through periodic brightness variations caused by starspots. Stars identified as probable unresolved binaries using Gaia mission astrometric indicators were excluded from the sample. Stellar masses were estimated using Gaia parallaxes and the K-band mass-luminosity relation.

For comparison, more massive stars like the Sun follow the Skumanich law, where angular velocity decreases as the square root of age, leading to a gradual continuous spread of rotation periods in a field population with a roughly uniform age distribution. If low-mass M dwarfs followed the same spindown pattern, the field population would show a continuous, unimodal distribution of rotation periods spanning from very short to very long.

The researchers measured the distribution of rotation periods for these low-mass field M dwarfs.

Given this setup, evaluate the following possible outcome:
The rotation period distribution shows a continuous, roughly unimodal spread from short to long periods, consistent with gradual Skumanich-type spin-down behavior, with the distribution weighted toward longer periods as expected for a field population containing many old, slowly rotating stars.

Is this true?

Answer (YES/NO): NO